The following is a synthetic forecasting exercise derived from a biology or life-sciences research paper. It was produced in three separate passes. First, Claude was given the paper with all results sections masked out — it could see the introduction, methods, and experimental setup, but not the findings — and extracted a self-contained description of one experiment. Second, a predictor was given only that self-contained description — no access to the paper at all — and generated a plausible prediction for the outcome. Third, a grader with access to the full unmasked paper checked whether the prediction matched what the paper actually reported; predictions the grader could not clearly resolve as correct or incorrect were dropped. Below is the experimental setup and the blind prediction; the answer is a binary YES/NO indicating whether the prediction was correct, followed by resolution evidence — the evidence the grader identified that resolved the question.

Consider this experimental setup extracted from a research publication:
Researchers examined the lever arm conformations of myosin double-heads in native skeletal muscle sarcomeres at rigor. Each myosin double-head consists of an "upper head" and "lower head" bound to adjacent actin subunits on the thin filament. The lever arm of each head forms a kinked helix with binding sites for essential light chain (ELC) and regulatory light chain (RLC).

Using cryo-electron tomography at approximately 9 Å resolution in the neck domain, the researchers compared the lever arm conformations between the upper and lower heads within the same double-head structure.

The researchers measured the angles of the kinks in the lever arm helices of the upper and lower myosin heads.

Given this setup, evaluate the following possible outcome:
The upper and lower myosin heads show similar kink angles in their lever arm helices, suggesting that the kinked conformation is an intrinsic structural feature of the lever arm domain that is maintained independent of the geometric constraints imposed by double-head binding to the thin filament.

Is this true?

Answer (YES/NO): NO